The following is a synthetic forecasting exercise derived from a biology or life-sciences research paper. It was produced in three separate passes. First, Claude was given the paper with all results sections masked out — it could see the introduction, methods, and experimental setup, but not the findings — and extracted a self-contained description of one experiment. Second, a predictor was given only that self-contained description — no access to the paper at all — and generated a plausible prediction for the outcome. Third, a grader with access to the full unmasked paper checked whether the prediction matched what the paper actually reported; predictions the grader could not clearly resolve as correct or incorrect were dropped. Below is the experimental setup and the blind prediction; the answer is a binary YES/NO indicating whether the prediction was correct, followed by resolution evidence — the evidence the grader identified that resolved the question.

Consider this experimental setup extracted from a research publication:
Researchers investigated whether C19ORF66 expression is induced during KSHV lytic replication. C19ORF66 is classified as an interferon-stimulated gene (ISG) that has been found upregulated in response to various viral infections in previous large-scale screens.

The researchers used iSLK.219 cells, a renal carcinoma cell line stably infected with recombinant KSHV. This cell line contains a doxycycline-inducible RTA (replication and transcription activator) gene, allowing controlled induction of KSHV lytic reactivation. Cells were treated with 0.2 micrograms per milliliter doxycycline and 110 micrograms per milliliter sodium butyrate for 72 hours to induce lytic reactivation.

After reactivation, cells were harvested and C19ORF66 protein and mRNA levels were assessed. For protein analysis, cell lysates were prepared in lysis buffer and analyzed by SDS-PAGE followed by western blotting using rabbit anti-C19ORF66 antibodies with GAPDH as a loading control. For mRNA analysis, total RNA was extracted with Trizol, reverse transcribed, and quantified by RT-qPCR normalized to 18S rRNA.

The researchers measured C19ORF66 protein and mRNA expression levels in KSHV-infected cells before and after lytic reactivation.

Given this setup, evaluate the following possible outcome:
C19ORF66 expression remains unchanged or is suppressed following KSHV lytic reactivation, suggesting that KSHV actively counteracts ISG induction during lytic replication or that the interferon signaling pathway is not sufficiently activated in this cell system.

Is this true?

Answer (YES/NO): NO